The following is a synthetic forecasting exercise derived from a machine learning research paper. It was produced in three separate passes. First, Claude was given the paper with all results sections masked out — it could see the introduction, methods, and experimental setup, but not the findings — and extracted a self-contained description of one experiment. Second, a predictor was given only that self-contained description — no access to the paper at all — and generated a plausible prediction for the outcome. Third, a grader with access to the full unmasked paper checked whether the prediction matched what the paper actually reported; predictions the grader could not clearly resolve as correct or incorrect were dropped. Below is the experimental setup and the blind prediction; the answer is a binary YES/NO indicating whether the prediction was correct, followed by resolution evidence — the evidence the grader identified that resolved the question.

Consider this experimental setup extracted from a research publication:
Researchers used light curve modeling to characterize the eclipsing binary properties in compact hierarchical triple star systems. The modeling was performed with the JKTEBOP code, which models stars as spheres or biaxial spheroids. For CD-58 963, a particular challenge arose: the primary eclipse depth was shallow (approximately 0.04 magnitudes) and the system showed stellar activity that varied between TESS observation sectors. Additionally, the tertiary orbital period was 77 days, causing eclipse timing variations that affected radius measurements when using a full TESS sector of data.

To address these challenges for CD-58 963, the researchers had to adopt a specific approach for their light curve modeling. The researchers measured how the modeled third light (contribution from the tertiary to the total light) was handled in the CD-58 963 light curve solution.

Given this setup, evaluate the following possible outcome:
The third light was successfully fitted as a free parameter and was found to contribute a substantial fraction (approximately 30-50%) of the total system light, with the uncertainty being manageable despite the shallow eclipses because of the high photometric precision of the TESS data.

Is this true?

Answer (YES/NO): NO